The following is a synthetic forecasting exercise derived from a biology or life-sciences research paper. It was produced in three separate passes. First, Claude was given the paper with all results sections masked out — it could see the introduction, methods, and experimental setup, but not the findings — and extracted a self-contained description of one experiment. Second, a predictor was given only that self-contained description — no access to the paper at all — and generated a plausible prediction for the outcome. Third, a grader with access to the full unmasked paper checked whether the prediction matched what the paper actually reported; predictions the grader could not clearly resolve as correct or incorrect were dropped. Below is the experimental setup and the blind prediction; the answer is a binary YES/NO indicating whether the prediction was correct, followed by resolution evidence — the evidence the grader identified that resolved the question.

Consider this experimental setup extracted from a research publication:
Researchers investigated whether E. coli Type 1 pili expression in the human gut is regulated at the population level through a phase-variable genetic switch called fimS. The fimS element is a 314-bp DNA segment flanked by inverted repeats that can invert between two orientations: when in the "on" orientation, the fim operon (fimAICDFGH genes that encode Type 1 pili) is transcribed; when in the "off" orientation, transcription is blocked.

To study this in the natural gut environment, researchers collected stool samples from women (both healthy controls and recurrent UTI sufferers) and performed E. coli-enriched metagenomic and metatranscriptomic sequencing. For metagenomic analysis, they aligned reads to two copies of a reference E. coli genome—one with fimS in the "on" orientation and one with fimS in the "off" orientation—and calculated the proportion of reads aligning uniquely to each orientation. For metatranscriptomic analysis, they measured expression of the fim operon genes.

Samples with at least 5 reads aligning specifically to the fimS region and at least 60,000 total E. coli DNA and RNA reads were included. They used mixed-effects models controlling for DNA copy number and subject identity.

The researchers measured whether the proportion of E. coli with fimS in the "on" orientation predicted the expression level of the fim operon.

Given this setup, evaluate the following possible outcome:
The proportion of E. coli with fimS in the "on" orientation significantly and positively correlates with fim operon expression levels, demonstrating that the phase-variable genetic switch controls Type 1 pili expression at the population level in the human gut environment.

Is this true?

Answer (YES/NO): YES